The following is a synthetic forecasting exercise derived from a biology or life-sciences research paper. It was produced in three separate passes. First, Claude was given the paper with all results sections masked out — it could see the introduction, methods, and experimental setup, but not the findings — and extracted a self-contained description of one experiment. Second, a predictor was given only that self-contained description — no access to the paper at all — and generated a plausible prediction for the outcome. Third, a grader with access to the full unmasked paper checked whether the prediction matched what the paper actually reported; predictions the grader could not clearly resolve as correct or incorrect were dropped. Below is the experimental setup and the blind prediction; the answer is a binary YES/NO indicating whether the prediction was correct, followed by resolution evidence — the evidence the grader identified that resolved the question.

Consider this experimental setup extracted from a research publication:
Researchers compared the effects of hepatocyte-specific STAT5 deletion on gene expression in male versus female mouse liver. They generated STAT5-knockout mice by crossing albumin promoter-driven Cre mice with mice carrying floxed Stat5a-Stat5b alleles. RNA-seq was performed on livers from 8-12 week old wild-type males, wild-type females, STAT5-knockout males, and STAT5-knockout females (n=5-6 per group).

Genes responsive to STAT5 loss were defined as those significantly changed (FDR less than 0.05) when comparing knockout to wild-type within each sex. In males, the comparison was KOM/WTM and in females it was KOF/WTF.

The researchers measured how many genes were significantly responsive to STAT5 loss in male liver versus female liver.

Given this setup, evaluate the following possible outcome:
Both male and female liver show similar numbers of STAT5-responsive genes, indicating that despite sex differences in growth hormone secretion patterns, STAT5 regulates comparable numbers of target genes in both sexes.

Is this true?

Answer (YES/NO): NO